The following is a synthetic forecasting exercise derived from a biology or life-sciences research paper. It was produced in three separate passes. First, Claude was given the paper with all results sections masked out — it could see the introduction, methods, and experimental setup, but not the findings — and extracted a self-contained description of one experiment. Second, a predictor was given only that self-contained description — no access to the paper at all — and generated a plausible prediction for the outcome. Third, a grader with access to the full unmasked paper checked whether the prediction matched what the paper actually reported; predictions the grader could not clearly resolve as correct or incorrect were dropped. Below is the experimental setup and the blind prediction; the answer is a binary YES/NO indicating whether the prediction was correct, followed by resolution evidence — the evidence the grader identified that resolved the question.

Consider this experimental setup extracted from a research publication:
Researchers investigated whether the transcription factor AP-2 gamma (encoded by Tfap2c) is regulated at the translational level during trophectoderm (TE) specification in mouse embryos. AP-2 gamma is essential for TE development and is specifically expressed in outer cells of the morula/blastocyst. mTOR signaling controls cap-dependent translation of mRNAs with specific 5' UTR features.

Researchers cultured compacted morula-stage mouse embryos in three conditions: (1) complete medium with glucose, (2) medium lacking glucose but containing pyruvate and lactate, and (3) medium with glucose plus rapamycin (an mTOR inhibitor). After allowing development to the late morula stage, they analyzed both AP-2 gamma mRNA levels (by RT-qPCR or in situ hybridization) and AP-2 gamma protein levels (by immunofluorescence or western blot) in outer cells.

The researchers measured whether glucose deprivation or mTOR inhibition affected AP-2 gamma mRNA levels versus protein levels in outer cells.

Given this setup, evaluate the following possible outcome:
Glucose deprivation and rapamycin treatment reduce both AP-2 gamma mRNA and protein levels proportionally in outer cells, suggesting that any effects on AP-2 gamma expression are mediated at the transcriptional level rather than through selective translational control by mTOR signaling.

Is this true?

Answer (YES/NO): NO